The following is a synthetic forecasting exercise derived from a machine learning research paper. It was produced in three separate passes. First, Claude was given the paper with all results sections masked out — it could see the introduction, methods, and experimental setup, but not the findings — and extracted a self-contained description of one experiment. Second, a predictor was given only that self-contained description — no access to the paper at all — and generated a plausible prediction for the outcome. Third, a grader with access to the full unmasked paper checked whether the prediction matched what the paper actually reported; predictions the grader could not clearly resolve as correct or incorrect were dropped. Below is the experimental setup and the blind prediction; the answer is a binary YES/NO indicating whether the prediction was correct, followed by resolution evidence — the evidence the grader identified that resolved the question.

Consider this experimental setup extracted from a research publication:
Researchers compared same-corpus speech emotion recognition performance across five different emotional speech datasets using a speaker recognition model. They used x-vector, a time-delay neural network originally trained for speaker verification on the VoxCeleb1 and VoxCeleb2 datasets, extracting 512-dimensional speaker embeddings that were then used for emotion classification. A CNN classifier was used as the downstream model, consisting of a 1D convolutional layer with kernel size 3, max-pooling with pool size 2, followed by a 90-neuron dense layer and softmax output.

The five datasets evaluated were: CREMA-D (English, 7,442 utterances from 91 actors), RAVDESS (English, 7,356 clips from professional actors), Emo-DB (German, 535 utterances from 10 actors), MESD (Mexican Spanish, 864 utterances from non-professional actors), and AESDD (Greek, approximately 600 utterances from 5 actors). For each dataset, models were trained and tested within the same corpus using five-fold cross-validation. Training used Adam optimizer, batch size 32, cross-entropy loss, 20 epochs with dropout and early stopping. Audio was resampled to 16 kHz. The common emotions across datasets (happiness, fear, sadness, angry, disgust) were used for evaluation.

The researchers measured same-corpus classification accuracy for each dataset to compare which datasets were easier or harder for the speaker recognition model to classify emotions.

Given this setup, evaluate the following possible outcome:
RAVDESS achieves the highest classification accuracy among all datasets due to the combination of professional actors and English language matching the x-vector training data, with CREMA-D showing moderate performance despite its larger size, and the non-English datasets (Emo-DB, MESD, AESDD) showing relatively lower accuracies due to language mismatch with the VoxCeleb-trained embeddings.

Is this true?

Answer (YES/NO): NO